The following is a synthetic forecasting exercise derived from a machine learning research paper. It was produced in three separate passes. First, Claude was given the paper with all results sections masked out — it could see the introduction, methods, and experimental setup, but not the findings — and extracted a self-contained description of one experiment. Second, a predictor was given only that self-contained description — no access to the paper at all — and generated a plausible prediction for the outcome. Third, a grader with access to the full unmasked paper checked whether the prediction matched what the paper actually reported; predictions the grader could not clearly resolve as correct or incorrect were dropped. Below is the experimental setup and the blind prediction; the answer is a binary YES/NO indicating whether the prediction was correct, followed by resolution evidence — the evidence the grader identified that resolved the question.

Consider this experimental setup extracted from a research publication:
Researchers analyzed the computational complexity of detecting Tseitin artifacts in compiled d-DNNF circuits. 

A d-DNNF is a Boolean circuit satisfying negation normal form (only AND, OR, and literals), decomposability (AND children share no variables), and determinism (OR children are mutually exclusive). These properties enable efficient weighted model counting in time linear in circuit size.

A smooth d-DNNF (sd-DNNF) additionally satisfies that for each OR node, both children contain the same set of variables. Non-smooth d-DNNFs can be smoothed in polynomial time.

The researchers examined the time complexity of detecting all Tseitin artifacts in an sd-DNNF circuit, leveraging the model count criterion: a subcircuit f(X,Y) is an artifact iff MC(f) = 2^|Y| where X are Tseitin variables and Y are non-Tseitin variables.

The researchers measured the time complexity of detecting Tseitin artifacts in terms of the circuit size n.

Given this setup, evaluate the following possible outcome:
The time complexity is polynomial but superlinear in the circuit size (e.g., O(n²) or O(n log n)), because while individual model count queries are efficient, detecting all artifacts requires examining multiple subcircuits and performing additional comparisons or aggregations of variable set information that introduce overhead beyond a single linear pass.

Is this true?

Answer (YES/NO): NO